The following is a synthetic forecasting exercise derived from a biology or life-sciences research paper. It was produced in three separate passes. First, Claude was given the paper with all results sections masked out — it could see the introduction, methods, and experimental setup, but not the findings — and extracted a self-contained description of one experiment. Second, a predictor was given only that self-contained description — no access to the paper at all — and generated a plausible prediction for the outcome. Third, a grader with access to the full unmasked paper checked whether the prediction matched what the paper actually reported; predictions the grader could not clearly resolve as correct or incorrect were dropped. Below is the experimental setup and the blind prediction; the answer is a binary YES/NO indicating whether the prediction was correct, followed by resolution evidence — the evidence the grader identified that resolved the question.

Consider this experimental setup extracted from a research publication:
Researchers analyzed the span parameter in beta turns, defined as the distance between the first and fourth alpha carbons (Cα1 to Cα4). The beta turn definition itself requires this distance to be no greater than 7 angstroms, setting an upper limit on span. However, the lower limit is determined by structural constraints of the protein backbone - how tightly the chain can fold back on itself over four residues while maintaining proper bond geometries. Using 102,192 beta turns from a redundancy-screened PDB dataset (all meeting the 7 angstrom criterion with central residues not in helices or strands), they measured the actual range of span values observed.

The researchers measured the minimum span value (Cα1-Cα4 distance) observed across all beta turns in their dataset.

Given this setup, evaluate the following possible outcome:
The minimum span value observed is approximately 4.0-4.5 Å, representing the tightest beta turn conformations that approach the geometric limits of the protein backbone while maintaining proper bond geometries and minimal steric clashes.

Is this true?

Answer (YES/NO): NO